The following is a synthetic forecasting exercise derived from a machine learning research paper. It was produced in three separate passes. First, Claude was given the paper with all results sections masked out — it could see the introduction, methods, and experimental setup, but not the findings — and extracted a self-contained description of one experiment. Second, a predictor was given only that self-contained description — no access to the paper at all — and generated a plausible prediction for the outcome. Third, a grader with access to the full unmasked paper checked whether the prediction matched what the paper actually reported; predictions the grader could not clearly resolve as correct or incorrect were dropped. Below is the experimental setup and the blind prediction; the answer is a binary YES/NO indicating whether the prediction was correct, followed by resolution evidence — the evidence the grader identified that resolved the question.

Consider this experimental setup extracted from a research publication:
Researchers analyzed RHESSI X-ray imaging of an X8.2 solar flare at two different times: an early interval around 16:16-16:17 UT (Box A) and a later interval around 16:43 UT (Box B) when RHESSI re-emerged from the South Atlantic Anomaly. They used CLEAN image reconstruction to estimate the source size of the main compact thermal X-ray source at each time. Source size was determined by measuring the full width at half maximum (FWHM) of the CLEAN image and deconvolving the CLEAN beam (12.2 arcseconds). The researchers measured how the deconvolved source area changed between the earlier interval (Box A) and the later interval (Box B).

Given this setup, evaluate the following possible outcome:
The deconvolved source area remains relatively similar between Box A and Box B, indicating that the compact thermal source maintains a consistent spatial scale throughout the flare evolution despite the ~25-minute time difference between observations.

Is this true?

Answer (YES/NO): NO